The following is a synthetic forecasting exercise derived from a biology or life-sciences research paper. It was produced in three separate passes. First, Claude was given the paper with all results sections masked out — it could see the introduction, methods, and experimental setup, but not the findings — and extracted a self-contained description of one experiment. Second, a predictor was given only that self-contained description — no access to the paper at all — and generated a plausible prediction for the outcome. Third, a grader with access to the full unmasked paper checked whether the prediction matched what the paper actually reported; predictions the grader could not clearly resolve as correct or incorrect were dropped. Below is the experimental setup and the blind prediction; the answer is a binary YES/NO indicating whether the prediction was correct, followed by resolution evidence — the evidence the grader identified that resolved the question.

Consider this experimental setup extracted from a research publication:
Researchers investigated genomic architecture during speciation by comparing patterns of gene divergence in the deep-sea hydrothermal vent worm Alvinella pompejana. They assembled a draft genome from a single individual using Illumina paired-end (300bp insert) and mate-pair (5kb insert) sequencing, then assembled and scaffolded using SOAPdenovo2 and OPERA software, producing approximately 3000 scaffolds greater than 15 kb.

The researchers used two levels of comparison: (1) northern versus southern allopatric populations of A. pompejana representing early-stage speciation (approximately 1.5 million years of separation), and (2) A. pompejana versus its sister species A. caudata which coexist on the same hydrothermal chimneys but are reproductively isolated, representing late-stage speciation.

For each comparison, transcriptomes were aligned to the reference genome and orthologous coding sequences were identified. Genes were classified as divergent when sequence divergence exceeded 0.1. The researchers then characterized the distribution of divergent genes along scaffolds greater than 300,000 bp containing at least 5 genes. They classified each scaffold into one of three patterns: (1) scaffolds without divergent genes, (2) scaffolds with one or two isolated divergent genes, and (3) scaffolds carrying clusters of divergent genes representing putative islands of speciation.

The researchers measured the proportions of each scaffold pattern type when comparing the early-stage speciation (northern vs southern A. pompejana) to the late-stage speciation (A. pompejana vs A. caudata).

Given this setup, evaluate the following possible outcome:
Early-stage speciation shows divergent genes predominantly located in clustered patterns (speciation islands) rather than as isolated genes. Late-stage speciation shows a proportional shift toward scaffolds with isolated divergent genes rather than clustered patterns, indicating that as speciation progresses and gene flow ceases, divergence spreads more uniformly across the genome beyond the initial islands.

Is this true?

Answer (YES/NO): NO